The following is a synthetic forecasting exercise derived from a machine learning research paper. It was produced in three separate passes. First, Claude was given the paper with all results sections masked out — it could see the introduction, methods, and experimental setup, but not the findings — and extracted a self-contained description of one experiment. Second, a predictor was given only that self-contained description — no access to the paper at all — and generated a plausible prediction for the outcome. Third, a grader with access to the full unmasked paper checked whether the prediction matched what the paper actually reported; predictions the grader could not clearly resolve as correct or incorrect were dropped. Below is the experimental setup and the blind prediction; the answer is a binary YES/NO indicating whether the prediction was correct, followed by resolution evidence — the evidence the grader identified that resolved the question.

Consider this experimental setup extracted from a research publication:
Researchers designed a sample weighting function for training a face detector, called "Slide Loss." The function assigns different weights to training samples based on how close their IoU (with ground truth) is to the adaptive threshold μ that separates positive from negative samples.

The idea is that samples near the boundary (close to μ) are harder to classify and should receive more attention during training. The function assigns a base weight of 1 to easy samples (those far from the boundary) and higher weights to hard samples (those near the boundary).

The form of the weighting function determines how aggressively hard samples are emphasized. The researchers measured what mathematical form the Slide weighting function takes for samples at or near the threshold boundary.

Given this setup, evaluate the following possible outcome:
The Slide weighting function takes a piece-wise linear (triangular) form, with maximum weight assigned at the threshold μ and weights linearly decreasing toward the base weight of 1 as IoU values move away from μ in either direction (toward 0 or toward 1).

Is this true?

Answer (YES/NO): NO